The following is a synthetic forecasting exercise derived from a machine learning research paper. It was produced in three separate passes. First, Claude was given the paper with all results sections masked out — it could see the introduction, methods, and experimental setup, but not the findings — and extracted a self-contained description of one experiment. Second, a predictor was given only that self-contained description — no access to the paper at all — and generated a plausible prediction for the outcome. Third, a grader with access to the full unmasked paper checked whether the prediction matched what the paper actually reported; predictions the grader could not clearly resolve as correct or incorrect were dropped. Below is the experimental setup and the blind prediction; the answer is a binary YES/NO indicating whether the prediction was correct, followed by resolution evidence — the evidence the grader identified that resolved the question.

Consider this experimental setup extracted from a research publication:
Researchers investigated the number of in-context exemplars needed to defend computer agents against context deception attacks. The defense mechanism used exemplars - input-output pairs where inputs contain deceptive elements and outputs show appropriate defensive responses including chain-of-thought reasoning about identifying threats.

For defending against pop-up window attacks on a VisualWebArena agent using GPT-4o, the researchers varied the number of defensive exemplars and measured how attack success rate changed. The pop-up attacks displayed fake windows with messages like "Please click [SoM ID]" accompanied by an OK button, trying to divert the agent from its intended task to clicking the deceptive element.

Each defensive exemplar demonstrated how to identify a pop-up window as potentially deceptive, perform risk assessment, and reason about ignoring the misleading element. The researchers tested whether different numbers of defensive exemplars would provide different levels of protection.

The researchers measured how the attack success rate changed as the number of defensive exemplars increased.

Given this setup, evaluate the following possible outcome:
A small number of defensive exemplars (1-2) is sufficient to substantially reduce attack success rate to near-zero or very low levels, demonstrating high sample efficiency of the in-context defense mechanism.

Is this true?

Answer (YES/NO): YES